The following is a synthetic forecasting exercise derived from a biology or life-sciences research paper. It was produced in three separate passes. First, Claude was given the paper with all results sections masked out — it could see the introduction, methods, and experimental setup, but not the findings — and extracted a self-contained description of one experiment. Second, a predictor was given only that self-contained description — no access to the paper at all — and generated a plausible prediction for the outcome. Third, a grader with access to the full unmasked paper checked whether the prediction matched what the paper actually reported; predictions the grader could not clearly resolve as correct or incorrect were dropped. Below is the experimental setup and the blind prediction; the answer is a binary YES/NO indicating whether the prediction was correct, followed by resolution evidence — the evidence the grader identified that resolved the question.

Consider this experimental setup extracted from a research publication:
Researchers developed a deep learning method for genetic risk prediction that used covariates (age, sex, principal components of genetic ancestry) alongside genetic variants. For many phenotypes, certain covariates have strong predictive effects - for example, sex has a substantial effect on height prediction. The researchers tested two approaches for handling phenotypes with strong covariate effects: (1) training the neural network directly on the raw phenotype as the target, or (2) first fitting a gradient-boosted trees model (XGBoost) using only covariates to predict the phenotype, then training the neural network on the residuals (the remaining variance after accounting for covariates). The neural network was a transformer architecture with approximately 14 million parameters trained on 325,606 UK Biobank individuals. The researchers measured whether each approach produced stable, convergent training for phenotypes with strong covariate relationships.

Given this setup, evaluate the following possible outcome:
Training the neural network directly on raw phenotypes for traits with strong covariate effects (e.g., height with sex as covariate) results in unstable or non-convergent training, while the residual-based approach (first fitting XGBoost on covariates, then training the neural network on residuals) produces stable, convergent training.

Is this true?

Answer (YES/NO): YES